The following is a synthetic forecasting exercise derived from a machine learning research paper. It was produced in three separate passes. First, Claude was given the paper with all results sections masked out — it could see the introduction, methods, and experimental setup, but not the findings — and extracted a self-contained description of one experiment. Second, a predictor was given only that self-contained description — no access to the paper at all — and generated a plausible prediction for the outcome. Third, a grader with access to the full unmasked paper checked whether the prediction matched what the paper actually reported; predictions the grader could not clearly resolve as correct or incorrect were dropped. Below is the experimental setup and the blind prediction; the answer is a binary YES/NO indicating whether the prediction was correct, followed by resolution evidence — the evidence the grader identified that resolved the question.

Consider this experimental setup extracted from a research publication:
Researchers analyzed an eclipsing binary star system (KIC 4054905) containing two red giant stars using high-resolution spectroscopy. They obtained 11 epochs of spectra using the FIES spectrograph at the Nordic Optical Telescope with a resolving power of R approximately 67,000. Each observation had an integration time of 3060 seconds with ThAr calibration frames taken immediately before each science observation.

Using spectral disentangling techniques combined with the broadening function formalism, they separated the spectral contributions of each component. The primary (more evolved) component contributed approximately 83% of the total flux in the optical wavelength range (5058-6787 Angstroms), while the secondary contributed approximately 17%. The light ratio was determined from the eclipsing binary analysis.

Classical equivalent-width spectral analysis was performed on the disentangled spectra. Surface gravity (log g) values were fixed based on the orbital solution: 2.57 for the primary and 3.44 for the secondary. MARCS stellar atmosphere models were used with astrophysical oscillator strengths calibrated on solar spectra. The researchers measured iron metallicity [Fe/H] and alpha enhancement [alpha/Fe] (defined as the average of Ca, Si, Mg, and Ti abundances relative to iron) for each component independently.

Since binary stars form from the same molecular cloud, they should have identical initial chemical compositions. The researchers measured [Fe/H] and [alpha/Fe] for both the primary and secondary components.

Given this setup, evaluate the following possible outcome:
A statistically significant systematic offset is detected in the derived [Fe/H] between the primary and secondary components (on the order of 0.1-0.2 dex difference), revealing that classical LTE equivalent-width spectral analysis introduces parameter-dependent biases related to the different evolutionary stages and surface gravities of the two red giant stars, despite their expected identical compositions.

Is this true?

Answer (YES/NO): NO